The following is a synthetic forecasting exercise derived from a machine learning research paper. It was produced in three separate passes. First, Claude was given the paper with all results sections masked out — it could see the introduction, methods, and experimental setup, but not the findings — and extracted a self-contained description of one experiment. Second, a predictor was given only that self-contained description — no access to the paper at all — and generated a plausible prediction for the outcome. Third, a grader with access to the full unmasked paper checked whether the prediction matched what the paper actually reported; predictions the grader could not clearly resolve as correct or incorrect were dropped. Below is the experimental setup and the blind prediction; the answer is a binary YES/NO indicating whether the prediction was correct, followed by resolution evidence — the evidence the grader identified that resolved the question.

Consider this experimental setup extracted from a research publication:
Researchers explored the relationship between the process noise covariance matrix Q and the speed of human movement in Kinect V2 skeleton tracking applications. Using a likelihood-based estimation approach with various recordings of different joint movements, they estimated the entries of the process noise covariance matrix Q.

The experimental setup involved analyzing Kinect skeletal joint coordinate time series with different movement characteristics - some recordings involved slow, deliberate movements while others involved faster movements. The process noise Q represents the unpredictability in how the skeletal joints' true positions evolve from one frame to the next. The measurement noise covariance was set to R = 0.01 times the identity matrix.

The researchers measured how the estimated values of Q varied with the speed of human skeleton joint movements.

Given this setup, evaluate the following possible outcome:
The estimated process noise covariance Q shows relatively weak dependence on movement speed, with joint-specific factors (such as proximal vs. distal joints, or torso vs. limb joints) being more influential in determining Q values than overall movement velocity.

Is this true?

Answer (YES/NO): NO